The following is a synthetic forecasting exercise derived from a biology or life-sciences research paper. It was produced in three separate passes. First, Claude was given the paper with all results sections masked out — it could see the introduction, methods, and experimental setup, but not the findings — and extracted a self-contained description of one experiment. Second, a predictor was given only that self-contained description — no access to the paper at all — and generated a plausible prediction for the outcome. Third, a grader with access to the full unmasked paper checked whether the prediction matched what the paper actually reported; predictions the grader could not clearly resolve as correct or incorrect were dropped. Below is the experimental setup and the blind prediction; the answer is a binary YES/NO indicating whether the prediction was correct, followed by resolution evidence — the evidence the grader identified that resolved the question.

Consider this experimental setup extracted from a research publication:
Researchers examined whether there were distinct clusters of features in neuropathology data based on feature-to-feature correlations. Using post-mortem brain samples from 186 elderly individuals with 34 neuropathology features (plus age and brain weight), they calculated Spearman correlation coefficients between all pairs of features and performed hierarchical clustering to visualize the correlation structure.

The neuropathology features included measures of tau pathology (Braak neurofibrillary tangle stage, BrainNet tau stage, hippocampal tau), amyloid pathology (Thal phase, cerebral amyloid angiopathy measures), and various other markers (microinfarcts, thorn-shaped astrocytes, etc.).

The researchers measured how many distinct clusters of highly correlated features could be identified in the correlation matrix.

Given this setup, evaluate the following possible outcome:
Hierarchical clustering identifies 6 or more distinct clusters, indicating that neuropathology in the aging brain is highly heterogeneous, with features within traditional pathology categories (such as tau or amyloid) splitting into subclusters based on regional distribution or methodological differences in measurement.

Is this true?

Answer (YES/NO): NO